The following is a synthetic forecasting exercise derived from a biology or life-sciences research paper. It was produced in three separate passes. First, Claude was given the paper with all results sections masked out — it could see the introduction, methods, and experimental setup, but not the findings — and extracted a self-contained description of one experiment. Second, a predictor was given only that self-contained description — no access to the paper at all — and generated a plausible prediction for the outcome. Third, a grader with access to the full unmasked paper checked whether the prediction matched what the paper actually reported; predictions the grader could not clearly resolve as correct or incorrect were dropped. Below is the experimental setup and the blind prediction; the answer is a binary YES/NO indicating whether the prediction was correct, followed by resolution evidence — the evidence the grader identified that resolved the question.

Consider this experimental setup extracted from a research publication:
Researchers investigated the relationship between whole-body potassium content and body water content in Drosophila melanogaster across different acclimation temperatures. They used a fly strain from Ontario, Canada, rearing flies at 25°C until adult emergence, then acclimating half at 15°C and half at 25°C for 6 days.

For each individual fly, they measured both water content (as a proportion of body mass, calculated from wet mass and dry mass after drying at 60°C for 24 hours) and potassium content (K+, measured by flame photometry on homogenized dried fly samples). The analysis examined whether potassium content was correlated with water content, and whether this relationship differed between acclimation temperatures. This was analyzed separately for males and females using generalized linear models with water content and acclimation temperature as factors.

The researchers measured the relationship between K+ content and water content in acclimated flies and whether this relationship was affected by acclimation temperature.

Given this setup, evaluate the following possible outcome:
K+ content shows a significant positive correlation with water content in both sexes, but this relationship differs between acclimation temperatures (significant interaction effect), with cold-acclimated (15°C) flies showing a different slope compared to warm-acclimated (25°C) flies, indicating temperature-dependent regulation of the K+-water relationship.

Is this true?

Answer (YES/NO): NO